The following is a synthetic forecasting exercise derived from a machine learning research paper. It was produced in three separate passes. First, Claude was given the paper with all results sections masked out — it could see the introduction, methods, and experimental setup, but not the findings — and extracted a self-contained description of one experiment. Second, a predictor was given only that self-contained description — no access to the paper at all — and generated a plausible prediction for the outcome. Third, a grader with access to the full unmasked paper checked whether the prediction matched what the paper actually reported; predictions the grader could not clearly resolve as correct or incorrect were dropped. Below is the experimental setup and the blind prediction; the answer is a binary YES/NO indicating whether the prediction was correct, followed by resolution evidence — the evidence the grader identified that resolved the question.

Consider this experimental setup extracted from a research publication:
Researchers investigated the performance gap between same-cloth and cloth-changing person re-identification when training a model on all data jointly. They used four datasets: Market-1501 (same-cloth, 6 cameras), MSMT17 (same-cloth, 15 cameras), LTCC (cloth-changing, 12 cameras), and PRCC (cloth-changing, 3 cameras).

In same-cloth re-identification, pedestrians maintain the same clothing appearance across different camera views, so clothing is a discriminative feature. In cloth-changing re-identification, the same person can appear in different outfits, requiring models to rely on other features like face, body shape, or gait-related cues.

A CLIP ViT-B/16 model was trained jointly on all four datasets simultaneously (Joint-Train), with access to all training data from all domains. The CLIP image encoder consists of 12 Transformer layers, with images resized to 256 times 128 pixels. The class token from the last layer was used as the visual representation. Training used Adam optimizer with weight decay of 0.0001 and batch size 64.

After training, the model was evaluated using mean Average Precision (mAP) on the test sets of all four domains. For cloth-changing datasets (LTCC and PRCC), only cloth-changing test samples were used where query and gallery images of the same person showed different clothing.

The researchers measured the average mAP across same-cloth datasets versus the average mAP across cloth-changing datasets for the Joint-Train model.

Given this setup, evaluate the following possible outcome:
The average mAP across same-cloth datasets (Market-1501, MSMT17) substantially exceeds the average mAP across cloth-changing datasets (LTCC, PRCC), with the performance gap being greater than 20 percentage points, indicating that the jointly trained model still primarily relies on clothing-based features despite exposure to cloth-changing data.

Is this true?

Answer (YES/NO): YES